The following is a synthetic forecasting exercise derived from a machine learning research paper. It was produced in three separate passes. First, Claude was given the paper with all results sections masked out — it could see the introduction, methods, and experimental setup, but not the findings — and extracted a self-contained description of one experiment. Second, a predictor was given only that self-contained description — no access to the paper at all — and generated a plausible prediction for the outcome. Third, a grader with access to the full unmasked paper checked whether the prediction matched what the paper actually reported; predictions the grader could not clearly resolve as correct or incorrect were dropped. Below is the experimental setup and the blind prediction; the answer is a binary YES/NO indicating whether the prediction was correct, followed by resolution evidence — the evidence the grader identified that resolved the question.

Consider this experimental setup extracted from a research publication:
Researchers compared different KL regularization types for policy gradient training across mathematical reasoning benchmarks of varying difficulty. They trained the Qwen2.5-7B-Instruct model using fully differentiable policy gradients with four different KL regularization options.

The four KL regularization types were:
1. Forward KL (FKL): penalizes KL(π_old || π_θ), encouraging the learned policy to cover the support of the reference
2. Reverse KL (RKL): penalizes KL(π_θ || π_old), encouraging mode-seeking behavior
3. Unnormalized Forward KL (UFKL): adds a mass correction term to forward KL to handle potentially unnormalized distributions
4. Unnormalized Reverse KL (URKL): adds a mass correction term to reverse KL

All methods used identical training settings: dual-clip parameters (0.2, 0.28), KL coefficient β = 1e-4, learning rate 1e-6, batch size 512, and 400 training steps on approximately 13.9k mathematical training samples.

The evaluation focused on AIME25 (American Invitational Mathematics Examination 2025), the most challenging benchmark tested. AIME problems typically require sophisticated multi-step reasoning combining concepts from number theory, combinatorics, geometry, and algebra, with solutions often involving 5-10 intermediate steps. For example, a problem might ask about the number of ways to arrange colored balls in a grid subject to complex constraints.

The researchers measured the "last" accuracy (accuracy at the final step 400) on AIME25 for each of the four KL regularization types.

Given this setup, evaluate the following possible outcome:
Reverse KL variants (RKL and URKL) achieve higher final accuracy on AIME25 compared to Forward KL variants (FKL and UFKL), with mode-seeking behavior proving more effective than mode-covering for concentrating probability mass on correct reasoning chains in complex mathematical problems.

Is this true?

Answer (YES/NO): NO